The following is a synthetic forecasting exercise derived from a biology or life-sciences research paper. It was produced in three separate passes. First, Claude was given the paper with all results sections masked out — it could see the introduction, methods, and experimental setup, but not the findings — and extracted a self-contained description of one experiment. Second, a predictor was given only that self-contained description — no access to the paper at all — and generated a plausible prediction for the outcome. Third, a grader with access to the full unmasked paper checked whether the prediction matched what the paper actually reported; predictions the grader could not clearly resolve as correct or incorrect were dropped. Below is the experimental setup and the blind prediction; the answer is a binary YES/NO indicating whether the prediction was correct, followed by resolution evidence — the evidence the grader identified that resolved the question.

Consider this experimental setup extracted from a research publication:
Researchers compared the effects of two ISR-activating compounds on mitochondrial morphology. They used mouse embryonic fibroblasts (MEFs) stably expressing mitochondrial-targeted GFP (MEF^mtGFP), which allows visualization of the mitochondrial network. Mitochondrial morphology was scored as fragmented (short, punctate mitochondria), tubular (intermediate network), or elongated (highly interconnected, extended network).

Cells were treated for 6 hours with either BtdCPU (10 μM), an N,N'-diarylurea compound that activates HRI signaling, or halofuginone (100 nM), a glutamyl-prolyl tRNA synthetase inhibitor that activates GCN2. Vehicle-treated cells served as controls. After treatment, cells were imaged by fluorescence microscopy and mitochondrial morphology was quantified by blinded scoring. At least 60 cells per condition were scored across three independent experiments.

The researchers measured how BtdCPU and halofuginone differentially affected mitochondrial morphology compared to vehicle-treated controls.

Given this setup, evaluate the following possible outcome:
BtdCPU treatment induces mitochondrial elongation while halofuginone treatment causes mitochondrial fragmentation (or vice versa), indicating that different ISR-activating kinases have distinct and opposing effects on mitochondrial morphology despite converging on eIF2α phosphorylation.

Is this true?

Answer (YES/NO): YES